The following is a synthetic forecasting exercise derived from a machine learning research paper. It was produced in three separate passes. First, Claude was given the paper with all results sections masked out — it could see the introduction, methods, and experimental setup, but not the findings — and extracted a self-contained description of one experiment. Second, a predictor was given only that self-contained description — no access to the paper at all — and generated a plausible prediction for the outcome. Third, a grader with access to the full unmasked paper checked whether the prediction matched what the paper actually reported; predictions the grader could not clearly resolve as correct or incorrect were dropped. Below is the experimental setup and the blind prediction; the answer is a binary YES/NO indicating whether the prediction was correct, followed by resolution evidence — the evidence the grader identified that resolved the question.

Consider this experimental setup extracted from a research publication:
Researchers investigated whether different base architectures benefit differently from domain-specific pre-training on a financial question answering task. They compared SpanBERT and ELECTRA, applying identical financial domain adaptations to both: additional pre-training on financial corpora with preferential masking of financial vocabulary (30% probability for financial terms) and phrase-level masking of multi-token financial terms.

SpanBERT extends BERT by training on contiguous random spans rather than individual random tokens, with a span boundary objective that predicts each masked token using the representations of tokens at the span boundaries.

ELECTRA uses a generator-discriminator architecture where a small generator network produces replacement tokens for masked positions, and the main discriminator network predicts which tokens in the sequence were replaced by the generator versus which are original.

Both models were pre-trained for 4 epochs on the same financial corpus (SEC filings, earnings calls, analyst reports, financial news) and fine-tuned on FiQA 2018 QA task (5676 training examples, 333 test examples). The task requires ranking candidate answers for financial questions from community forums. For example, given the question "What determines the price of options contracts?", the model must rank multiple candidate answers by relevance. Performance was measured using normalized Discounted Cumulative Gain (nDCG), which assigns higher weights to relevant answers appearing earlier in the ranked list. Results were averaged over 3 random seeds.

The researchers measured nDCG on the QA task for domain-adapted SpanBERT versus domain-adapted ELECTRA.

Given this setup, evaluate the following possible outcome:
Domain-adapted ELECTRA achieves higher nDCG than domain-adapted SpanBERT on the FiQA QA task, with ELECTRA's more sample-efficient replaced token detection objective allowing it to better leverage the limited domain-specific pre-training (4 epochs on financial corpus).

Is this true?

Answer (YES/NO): NO